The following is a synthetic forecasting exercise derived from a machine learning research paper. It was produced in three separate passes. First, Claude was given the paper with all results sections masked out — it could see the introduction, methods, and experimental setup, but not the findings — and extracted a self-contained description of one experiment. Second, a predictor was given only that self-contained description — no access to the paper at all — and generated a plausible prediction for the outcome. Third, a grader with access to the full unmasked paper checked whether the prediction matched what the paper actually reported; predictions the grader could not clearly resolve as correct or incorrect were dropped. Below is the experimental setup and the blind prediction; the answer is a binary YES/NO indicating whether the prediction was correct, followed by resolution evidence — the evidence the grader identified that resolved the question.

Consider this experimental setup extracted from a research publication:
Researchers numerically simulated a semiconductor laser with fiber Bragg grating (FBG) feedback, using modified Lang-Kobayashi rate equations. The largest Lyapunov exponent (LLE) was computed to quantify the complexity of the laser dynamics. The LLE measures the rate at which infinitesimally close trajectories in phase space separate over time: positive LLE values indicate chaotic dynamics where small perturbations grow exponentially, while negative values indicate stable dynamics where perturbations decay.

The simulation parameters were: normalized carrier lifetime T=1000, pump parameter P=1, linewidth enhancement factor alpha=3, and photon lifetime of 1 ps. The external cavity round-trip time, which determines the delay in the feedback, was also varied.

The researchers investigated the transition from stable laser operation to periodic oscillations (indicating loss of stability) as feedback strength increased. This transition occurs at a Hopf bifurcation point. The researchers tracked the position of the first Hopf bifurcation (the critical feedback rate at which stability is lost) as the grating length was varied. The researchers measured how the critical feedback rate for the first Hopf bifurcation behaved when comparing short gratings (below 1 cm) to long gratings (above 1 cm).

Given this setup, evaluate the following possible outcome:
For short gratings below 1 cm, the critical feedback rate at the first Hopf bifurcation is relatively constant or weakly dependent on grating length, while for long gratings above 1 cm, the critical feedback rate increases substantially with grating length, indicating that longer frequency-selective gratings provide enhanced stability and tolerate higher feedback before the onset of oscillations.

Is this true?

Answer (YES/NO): NO